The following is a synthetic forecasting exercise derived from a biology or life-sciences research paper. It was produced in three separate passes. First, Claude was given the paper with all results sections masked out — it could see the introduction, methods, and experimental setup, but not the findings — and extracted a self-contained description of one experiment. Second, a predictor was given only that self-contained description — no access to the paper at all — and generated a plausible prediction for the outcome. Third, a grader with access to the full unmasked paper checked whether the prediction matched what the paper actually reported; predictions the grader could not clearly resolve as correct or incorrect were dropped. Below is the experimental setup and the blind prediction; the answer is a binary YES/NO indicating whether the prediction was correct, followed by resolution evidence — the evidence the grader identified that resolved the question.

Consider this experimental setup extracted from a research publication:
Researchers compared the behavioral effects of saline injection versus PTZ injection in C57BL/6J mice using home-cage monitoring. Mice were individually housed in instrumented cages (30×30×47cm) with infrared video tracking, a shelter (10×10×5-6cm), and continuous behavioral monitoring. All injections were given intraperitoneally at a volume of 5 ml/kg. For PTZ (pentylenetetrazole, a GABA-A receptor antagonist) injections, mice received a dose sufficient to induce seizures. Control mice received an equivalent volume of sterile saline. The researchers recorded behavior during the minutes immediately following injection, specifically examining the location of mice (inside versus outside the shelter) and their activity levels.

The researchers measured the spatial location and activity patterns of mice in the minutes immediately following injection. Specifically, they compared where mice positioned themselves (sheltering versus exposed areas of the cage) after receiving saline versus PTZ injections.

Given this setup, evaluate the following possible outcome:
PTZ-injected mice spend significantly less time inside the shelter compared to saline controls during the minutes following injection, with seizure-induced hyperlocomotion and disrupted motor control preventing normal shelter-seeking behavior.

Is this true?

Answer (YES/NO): NO